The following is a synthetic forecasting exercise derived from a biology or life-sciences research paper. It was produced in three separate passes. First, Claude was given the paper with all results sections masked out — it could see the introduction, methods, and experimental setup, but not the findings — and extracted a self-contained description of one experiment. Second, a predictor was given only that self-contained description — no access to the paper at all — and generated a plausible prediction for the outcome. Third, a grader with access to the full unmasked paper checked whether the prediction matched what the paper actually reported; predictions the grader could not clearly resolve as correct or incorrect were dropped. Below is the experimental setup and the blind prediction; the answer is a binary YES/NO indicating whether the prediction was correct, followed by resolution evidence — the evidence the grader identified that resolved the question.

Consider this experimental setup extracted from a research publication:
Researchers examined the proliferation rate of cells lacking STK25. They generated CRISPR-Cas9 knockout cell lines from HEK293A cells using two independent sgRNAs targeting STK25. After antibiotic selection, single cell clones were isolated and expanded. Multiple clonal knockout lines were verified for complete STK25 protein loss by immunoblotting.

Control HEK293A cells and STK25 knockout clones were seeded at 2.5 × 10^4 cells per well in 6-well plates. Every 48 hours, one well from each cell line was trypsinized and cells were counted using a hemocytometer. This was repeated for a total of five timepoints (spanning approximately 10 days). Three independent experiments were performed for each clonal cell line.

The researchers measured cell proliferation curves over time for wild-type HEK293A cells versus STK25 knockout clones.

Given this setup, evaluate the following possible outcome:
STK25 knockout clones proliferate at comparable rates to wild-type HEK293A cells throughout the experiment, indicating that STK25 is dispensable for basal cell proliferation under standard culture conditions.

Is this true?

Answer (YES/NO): NO